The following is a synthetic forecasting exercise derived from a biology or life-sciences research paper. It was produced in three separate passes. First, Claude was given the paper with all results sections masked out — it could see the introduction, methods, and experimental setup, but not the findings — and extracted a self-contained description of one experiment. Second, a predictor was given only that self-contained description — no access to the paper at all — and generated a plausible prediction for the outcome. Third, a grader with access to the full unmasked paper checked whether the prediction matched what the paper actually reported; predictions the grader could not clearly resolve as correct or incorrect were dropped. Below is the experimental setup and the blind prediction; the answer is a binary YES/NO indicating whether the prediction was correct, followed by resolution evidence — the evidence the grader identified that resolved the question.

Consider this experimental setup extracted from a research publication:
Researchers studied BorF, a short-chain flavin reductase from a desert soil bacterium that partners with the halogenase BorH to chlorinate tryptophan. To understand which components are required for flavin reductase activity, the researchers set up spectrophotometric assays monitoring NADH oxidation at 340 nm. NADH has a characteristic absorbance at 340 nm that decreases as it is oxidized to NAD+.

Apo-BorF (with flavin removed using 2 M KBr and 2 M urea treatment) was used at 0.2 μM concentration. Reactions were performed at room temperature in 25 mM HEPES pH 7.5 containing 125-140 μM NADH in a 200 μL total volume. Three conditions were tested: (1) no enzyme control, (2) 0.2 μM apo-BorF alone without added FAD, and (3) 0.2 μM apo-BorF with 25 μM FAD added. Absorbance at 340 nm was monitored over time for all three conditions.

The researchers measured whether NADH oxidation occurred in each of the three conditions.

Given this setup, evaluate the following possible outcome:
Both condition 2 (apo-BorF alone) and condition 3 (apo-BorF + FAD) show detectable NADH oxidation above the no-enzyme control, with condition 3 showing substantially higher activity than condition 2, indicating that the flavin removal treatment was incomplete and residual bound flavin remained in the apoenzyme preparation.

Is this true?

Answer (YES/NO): NO